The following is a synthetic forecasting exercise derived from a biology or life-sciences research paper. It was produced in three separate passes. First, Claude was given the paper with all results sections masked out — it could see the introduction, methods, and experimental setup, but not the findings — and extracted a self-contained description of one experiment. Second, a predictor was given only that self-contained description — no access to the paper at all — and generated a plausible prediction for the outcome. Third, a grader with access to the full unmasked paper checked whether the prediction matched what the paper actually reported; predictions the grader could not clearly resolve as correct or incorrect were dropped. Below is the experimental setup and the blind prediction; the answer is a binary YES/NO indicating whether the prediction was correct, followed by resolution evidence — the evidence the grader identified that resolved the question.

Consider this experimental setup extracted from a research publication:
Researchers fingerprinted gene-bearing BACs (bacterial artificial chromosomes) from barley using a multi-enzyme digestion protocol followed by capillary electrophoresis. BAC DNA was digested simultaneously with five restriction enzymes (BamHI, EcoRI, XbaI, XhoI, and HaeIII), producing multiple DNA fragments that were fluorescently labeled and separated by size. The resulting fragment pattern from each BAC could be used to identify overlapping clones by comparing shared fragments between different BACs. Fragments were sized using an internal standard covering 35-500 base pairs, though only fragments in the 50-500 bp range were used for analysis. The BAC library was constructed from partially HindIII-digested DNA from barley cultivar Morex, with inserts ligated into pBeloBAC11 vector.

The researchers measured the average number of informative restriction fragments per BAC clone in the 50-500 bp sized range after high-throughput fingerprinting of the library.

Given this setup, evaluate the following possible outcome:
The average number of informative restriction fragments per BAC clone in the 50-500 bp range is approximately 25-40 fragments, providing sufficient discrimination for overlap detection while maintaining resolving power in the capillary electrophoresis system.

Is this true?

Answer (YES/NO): NO